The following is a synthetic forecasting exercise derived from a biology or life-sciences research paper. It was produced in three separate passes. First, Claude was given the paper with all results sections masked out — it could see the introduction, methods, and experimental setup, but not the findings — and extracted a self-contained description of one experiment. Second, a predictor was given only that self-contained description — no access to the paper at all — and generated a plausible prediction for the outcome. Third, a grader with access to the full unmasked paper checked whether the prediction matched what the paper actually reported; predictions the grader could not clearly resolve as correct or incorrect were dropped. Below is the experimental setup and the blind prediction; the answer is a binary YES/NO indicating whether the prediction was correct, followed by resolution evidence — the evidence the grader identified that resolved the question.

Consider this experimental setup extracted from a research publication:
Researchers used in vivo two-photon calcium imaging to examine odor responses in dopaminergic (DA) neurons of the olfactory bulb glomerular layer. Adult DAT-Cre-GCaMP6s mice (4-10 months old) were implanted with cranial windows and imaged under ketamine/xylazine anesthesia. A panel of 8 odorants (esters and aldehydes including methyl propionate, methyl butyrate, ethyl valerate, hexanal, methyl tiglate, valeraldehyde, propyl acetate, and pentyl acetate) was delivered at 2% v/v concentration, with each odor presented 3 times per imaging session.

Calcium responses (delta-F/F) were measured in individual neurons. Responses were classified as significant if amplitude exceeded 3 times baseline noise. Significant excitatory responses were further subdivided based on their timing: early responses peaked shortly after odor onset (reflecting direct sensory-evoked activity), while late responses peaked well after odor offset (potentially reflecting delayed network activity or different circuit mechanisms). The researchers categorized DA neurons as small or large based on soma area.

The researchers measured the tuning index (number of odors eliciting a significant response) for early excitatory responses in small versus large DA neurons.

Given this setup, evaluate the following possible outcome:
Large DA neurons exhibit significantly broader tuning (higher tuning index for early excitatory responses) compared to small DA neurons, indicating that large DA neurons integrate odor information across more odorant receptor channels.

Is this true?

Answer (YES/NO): NO